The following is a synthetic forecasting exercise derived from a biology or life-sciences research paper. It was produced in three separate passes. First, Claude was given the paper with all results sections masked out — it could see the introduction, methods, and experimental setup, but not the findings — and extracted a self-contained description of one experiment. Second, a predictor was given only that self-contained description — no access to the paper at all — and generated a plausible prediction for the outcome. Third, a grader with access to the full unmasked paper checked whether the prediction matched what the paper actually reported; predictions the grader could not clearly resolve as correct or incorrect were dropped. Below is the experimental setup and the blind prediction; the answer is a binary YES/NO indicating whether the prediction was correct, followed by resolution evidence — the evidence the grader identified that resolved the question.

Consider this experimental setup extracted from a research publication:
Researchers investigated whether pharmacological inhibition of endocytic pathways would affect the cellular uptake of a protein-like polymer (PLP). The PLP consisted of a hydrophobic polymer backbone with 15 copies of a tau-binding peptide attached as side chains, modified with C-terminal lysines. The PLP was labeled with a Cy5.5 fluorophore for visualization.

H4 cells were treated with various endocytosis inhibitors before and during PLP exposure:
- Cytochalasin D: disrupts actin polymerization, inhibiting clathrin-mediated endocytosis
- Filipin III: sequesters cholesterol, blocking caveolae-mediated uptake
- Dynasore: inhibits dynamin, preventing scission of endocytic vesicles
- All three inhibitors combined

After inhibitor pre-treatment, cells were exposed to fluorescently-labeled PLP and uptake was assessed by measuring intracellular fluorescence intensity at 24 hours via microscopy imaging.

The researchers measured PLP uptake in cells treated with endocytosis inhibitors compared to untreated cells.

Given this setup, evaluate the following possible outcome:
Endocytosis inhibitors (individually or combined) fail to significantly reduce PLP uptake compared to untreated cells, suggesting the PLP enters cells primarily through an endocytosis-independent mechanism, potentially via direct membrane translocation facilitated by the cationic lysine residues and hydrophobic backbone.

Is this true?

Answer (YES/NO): YES